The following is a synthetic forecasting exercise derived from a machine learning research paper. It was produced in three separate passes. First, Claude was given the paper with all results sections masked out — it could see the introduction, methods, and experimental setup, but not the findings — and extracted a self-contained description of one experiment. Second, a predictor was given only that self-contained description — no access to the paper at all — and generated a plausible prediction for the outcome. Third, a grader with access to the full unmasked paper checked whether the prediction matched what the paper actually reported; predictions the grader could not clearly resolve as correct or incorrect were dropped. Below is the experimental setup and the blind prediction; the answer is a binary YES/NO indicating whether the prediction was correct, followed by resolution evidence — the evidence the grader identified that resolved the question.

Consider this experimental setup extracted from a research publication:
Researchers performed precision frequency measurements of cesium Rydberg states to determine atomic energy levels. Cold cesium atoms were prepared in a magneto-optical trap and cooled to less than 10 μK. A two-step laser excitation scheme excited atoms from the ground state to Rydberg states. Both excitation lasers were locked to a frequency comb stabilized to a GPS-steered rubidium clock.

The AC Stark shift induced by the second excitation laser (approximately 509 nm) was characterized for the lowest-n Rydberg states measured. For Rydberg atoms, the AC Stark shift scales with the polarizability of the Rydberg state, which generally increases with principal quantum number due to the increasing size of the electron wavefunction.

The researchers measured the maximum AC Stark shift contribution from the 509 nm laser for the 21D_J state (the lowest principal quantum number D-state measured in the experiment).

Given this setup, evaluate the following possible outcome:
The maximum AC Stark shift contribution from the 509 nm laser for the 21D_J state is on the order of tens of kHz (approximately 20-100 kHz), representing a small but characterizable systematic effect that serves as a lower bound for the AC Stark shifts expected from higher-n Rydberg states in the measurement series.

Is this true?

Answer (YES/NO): NO